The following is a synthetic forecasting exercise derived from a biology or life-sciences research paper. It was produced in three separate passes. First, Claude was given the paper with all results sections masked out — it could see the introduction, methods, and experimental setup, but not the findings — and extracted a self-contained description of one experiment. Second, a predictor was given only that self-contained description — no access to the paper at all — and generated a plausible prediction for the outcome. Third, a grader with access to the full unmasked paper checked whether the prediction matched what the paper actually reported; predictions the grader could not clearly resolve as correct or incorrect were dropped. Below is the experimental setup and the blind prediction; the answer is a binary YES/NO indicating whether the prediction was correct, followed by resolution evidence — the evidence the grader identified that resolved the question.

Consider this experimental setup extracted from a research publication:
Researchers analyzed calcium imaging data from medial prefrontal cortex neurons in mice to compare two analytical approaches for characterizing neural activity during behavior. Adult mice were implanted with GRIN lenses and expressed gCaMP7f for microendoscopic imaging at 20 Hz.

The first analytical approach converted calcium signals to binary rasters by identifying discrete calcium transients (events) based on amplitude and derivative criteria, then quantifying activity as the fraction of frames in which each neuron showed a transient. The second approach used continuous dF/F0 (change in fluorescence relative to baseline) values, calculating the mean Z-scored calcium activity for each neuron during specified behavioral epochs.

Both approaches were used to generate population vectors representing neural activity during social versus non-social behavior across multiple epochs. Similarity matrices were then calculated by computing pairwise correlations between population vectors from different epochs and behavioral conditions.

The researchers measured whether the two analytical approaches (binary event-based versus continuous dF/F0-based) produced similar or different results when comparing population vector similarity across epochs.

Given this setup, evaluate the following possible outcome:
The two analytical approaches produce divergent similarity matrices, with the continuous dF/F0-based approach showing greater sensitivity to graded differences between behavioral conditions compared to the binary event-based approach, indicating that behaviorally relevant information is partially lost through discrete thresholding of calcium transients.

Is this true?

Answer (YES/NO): NO